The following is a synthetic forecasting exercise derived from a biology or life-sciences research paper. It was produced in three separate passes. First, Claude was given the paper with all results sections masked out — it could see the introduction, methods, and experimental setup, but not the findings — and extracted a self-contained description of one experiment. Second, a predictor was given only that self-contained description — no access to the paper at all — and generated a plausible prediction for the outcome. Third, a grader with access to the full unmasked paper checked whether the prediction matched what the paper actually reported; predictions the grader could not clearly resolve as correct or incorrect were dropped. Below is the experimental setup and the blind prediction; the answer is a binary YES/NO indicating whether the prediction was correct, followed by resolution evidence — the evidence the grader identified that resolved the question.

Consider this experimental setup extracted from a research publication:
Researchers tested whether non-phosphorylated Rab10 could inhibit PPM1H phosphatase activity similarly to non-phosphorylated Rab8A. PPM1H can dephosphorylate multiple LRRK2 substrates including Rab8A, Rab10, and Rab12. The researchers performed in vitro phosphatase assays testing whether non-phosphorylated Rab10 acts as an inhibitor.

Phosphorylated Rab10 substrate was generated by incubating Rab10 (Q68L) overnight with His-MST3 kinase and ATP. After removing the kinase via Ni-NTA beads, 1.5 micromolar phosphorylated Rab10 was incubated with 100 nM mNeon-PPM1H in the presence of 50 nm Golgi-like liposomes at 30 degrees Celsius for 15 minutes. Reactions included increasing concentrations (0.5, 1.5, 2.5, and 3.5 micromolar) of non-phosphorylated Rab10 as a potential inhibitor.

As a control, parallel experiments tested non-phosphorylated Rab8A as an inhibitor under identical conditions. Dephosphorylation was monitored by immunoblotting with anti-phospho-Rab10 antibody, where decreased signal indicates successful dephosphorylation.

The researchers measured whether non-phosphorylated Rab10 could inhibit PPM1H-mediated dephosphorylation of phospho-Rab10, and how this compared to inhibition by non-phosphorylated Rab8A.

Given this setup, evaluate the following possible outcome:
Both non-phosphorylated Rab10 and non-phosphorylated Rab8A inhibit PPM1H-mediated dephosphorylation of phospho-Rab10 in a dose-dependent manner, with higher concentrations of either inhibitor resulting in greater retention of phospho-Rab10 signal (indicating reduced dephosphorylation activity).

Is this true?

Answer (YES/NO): YES